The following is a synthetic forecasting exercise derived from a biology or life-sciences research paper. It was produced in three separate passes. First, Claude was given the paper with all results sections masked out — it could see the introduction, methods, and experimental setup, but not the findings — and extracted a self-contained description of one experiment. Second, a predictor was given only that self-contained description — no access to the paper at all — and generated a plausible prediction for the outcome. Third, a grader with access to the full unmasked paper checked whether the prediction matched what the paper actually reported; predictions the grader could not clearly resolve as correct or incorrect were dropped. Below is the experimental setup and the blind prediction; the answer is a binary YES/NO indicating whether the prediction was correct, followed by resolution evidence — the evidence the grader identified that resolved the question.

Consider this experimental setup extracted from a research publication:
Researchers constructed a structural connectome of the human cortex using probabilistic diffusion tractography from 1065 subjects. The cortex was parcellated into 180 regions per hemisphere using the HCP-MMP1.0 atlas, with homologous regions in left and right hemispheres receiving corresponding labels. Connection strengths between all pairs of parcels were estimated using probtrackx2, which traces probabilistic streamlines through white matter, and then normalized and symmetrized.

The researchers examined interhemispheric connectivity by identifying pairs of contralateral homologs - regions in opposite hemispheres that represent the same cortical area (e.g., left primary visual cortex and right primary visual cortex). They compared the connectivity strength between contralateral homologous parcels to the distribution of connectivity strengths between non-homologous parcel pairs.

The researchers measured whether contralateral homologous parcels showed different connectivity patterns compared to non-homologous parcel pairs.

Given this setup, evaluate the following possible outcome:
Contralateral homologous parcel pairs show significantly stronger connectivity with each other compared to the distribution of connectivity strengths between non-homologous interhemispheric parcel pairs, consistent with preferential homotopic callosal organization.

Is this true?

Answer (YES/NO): YES